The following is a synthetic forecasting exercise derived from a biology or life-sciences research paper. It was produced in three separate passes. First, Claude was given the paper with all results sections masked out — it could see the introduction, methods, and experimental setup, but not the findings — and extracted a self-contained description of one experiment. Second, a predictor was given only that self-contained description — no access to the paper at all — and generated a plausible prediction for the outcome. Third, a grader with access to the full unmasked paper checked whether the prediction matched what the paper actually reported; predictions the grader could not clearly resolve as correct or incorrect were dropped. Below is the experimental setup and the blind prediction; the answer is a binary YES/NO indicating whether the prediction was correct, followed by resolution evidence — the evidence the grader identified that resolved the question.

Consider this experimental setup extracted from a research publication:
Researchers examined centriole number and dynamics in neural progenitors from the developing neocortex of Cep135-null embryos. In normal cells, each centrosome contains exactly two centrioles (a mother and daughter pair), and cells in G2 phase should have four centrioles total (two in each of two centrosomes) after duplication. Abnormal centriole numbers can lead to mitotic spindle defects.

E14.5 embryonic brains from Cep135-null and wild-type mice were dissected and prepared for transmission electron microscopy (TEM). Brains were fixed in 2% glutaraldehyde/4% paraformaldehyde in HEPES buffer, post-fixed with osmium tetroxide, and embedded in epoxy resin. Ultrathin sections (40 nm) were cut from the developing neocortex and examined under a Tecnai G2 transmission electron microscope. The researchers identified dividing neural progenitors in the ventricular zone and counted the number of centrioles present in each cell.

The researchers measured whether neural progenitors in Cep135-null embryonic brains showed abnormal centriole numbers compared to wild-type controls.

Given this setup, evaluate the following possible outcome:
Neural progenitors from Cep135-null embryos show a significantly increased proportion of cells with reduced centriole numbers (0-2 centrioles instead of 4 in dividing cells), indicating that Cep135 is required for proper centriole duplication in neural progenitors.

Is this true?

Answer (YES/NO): YES